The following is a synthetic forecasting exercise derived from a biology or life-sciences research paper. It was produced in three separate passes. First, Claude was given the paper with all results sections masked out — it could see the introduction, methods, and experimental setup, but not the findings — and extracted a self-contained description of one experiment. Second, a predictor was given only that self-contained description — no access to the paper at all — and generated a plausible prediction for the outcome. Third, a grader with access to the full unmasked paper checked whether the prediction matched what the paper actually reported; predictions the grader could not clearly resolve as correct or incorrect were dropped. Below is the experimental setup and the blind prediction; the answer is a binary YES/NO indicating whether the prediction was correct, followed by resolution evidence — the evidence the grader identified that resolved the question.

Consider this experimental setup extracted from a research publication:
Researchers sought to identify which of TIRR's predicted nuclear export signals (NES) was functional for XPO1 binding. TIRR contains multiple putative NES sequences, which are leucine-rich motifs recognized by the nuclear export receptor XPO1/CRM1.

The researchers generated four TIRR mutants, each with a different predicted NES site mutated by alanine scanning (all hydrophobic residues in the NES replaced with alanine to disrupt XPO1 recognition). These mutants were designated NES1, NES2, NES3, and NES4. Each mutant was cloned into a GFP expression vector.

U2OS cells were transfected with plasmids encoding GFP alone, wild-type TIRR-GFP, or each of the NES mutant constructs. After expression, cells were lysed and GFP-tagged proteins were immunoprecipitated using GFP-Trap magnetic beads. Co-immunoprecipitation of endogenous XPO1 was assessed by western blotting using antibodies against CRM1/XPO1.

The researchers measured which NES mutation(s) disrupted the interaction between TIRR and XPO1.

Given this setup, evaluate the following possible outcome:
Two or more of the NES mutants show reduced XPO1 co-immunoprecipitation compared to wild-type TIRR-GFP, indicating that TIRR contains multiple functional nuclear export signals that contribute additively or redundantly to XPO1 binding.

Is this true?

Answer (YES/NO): YES